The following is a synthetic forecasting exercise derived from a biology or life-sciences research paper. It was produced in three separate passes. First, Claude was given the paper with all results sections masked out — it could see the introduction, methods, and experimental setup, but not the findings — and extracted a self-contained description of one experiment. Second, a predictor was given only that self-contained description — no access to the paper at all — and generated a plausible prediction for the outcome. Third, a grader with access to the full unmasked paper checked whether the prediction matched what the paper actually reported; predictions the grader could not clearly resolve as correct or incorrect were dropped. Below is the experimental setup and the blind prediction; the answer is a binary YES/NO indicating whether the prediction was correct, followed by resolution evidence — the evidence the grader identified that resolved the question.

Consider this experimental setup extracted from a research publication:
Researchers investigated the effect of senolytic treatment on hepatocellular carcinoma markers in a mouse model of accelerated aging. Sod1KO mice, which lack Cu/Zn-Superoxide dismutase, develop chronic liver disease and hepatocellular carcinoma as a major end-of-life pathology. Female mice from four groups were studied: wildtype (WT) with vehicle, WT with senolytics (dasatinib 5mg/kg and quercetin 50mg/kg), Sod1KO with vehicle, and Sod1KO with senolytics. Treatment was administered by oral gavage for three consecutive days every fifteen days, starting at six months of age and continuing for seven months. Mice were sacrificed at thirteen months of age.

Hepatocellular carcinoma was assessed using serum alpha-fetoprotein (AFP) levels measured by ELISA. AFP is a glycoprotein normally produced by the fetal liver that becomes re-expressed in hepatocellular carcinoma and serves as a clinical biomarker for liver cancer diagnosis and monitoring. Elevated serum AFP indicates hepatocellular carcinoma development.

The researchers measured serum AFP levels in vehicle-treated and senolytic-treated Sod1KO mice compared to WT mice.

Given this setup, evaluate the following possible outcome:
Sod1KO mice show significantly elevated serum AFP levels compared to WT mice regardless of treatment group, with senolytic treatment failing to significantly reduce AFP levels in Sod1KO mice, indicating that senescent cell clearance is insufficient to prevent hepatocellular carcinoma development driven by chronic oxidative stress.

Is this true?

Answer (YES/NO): NO